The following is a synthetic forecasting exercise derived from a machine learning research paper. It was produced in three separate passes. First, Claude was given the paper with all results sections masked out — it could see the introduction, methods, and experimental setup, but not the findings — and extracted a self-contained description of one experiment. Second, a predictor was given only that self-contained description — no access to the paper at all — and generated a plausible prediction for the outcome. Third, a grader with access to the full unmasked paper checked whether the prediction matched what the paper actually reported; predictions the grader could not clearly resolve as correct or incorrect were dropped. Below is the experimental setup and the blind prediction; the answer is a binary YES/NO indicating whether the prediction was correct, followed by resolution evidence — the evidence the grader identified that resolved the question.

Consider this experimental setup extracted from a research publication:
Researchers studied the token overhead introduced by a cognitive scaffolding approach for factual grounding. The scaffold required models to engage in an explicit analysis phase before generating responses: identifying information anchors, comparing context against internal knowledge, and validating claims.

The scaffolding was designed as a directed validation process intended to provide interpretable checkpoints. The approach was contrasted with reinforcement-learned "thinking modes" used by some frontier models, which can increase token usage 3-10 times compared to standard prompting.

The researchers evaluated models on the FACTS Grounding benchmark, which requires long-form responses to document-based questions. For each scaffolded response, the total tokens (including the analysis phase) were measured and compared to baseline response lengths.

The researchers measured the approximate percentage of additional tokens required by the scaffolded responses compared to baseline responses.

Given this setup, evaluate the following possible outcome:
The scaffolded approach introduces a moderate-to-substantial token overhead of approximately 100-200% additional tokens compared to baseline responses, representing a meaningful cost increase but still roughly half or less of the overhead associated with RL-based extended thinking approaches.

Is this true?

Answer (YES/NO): NO